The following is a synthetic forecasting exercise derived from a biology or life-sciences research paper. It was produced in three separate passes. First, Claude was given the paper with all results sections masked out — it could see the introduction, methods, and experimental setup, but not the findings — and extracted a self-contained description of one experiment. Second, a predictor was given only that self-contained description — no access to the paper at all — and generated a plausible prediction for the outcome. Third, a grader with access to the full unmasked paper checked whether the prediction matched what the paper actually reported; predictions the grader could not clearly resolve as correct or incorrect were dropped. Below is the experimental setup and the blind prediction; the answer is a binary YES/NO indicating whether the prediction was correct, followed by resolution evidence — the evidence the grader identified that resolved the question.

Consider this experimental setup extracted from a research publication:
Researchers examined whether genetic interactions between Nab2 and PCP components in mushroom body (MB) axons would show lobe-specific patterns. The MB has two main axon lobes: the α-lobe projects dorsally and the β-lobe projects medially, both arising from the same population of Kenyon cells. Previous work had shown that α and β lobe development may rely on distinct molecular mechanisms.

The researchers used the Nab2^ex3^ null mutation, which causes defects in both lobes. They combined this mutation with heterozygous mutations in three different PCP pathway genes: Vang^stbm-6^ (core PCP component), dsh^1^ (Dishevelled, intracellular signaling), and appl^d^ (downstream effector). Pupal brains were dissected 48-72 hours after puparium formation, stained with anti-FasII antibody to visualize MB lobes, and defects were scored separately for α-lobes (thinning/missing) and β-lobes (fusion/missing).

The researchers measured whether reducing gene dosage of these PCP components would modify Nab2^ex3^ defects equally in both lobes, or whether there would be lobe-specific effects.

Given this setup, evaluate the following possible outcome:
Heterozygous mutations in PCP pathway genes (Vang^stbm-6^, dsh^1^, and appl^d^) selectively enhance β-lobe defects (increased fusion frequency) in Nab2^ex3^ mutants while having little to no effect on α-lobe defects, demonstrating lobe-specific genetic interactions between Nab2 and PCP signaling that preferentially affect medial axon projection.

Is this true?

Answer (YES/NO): NO